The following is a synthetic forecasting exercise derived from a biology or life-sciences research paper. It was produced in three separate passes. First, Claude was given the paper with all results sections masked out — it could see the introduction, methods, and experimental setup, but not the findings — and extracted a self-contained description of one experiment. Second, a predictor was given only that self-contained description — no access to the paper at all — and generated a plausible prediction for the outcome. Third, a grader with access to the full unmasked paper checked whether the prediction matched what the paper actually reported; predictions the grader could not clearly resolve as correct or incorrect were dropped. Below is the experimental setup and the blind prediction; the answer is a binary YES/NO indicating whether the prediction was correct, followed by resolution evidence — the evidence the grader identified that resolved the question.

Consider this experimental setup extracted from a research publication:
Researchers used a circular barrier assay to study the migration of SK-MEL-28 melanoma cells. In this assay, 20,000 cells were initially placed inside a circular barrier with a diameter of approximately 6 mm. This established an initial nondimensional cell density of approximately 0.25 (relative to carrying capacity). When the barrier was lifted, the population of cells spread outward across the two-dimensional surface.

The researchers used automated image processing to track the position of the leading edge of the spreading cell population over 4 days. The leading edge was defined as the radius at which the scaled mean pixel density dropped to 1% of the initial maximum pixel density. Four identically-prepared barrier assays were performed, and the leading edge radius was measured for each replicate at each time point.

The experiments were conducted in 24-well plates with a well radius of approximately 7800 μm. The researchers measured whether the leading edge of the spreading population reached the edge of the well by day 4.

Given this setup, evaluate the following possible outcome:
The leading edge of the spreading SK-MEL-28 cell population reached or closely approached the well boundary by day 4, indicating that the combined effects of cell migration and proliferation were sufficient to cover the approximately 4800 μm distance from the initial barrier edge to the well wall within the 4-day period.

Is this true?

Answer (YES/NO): NO